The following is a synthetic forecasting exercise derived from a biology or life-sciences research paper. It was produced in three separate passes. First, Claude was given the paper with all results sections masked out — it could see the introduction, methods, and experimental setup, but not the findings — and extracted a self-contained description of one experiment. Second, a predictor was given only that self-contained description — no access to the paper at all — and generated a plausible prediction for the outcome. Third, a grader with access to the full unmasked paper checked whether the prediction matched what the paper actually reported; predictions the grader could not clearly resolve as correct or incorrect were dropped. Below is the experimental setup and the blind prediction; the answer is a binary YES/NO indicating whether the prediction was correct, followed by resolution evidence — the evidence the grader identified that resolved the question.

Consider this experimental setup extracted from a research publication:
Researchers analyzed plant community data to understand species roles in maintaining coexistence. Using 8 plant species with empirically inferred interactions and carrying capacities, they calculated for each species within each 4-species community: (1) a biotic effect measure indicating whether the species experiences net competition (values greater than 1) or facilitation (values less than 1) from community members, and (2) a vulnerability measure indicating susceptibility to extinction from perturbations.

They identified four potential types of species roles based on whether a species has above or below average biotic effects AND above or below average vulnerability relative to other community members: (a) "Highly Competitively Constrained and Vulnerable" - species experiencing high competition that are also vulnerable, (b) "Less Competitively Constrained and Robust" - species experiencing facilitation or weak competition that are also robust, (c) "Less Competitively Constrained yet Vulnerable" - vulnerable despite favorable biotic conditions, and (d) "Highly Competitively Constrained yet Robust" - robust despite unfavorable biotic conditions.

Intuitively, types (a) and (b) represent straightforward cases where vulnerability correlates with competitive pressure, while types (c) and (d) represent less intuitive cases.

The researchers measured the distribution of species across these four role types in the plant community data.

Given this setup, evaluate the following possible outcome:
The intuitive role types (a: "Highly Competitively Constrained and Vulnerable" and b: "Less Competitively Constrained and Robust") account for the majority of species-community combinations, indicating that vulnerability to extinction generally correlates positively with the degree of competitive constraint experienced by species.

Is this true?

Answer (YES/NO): YES